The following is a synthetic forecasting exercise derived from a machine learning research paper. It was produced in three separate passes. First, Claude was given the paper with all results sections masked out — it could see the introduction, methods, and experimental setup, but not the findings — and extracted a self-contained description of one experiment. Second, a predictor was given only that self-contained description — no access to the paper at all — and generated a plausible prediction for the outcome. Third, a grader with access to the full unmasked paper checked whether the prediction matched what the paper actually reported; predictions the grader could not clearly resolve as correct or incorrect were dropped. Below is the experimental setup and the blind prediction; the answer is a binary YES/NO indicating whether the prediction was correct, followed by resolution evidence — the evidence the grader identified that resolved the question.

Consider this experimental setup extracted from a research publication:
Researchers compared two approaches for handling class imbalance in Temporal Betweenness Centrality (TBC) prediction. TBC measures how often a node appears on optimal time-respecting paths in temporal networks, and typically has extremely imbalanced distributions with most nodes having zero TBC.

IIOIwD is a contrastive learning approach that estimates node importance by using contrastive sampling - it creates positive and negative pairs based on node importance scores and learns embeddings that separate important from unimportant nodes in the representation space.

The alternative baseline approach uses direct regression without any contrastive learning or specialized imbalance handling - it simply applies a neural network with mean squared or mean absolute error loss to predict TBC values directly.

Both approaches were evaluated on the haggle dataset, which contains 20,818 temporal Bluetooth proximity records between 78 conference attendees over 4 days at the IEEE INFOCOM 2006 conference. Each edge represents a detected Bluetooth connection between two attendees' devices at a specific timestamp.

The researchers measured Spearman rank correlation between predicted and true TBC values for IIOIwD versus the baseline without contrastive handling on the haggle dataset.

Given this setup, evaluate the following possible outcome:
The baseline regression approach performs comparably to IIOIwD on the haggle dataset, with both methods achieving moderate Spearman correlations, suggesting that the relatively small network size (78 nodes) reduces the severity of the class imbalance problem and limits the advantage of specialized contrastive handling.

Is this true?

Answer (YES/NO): NO